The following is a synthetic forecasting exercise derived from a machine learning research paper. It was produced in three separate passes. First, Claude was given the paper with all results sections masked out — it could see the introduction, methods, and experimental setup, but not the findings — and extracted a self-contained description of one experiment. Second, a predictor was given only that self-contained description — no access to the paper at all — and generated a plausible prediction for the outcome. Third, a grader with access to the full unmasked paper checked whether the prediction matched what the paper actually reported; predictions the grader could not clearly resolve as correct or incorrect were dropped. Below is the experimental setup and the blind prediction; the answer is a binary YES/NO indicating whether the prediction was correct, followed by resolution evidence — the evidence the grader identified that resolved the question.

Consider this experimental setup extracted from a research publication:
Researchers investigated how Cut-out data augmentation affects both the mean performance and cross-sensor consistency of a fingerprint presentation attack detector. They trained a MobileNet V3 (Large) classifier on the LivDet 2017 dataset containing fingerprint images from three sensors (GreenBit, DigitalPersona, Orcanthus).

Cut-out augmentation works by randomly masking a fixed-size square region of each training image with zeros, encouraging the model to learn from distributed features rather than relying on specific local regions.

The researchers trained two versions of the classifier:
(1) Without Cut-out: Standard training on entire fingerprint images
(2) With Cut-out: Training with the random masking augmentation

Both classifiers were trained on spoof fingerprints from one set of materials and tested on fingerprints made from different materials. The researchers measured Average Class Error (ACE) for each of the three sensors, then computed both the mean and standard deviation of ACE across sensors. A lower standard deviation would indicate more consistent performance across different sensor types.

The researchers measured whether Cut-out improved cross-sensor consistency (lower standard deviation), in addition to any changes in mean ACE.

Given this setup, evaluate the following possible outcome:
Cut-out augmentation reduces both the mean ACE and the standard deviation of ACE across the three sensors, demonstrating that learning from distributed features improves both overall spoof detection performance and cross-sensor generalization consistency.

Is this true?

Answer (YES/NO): NO